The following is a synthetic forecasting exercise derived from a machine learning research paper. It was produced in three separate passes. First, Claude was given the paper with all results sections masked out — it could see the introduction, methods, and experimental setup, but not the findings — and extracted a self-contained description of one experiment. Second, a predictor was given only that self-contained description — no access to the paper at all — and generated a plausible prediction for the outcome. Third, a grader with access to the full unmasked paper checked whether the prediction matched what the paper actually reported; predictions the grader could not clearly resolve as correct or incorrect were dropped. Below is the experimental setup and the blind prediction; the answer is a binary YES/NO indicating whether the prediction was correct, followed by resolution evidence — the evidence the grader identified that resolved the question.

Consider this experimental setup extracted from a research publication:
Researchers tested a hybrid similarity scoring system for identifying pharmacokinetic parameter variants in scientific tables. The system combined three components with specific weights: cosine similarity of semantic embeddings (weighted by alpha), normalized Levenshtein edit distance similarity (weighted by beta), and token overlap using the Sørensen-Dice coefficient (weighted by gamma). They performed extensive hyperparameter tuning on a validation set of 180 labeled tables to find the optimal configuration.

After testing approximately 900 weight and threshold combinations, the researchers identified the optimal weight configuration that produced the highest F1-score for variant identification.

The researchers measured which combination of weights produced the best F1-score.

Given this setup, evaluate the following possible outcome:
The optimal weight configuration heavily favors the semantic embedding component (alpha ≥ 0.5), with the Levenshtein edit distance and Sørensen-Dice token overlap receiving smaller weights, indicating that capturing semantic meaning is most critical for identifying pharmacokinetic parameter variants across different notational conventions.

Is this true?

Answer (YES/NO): YES